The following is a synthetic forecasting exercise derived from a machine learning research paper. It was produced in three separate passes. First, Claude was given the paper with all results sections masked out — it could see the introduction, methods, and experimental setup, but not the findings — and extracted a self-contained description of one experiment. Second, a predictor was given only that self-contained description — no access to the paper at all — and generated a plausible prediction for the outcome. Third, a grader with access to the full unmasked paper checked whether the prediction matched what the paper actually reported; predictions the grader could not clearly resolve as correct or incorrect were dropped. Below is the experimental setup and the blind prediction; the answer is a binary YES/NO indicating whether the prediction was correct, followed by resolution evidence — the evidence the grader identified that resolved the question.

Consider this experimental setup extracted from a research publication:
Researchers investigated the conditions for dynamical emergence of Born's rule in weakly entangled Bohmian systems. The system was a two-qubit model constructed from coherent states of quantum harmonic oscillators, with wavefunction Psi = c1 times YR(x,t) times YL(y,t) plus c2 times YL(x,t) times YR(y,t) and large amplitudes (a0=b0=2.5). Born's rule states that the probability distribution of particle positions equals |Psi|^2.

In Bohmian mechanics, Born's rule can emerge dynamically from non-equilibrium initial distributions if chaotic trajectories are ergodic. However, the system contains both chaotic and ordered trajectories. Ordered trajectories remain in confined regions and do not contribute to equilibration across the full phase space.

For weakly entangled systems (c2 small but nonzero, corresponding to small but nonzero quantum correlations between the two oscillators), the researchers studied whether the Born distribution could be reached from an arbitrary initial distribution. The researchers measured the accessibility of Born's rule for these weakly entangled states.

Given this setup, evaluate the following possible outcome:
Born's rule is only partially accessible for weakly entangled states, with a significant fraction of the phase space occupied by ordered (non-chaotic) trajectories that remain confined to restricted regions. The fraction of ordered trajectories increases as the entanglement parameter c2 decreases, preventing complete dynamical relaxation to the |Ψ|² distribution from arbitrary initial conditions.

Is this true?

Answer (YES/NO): YES